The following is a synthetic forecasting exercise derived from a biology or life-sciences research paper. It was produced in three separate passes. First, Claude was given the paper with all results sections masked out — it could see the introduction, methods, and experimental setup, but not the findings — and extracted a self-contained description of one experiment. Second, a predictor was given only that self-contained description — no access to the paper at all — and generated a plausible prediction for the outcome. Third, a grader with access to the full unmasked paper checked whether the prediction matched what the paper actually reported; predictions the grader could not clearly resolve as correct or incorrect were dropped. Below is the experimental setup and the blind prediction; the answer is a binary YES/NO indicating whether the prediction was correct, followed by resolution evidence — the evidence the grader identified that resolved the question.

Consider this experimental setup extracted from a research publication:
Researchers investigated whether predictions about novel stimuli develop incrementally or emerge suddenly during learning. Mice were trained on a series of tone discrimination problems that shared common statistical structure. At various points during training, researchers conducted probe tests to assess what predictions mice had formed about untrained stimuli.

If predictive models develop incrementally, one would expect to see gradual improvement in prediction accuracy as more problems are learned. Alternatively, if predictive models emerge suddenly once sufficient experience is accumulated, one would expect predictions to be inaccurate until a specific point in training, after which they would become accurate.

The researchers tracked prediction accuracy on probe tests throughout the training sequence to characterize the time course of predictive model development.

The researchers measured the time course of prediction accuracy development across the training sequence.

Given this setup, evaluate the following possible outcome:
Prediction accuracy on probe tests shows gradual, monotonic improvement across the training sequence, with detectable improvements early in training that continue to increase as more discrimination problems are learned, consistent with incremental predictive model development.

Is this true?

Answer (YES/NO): NO